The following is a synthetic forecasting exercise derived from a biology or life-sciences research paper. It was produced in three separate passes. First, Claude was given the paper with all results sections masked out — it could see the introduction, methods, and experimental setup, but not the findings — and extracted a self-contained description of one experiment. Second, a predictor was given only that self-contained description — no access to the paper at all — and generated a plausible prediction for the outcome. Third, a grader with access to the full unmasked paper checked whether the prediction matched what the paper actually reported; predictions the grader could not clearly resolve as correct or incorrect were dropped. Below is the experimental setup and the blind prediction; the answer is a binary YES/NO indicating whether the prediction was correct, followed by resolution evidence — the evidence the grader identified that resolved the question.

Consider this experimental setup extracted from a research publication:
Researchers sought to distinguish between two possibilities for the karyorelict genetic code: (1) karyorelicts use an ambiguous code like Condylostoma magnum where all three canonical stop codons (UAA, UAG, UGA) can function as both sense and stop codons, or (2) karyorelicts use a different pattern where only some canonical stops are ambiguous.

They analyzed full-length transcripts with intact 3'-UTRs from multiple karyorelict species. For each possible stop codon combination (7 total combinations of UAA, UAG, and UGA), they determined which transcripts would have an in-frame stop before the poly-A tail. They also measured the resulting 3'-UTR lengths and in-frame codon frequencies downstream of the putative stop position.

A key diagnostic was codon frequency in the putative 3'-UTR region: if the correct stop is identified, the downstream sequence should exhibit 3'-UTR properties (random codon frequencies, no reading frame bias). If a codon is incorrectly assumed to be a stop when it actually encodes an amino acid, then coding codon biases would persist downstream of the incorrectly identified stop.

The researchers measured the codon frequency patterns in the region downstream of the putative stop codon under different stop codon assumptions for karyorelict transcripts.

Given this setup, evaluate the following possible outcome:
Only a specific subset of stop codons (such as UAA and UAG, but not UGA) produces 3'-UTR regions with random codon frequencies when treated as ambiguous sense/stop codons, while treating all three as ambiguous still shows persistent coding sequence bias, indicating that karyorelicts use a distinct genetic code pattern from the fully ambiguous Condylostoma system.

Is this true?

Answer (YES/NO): NO